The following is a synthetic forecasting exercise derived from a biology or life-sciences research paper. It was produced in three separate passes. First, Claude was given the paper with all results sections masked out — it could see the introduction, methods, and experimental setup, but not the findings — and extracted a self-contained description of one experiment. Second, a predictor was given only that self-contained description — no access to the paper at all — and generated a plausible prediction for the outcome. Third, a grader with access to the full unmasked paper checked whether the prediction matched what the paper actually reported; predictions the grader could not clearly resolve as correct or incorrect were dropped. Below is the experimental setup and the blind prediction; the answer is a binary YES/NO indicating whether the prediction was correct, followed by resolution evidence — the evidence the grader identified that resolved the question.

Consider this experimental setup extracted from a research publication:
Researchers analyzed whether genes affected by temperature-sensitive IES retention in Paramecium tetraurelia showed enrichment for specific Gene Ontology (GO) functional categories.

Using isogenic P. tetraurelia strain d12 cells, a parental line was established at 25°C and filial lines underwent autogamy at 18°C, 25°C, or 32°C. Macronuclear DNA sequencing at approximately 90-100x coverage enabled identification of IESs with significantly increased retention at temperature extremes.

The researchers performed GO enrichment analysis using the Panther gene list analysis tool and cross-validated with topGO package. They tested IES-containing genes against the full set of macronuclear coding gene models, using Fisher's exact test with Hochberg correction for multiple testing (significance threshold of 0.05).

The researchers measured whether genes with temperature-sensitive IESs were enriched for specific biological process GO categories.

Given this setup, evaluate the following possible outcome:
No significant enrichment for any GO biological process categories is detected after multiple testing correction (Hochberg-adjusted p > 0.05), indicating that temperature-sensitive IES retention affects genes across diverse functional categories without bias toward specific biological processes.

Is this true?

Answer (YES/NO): YES